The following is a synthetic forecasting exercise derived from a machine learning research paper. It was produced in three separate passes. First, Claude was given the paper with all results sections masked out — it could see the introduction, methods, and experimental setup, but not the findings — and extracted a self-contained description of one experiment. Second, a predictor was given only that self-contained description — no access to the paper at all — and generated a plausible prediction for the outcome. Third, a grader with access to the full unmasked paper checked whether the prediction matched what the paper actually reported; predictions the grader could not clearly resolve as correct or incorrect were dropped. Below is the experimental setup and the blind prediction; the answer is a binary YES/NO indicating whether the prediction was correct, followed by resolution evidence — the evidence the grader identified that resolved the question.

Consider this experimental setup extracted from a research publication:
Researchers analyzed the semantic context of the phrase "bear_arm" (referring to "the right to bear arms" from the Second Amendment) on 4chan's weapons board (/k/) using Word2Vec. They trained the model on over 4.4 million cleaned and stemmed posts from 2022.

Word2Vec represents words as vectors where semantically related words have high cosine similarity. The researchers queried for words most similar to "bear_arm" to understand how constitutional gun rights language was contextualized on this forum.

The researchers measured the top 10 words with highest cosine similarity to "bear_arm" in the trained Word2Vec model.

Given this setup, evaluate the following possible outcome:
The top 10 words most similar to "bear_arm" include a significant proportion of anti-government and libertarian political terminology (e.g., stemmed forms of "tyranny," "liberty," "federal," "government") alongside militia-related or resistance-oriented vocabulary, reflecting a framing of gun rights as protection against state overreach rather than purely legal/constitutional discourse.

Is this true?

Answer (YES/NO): NO